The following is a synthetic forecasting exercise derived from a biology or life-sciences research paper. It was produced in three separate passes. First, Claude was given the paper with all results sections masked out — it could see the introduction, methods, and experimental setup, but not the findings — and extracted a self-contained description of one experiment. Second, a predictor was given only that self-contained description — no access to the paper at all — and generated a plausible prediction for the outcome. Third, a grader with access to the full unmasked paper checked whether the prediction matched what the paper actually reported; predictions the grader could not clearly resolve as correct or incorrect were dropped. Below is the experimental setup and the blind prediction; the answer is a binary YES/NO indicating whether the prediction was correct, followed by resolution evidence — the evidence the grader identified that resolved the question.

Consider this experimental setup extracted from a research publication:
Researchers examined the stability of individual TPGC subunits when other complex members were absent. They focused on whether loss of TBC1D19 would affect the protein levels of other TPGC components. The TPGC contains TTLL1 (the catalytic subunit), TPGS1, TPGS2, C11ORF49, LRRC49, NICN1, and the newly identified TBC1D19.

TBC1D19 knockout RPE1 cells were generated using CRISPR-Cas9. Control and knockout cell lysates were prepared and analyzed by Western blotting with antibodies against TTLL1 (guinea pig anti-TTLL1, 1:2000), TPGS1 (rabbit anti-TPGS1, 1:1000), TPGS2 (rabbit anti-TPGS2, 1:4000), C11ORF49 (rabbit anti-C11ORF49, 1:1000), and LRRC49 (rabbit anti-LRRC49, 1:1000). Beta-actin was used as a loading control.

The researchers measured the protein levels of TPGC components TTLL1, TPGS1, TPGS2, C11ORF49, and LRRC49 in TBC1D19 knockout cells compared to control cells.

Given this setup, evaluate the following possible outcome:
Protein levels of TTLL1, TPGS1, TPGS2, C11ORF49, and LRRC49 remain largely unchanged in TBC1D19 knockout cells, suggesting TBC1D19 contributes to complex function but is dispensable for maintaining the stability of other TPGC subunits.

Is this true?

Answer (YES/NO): NO